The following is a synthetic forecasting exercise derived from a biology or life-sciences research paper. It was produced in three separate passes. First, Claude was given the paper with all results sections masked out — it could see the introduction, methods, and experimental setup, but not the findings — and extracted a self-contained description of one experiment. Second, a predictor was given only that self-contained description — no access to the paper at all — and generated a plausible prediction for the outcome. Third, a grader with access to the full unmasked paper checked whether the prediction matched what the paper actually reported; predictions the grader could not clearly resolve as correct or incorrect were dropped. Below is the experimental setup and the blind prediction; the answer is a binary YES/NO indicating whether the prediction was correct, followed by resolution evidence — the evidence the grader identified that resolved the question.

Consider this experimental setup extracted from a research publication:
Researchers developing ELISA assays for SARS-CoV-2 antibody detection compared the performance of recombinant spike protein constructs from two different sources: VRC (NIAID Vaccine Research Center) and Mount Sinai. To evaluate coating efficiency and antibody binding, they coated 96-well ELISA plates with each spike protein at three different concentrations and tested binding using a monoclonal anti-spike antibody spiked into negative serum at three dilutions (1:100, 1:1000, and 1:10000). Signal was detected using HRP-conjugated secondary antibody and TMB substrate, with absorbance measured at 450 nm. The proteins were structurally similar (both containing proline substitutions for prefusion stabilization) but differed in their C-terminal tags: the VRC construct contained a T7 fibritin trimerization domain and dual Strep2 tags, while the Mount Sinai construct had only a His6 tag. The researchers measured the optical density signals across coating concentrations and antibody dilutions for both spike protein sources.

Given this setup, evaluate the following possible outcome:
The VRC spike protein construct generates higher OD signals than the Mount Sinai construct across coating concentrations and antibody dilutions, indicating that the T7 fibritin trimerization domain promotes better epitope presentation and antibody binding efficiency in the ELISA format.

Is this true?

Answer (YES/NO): NO